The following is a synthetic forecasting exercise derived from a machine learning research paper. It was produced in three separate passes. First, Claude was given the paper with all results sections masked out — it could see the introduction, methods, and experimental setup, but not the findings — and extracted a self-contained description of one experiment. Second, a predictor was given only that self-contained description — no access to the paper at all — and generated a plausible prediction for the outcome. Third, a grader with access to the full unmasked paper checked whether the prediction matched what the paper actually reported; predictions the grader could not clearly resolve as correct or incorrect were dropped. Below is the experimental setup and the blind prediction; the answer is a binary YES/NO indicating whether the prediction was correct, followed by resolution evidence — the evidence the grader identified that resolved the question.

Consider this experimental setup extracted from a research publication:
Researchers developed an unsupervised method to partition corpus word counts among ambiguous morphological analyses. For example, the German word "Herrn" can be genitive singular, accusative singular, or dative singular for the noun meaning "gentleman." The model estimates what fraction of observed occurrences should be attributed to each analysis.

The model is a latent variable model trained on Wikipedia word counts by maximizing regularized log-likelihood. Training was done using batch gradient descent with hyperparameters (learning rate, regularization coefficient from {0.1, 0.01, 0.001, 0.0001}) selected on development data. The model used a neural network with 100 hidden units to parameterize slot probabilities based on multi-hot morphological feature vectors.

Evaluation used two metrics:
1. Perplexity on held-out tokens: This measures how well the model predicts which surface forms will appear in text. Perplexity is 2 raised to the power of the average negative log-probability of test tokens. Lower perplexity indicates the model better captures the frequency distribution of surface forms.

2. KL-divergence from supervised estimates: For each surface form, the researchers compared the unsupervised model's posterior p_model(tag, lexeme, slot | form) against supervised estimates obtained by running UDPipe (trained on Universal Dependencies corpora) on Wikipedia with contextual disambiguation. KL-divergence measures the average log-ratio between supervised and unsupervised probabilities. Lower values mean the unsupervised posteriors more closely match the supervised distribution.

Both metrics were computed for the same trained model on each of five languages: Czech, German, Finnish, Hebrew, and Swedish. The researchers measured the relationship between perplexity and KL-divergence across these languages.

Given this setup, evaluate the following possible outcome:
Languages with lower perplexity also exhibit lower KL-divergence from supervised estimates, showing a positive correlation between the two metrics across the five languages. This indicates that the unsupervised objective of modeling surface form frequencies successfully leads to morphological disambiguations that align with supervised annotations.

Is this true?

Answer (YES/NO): NO